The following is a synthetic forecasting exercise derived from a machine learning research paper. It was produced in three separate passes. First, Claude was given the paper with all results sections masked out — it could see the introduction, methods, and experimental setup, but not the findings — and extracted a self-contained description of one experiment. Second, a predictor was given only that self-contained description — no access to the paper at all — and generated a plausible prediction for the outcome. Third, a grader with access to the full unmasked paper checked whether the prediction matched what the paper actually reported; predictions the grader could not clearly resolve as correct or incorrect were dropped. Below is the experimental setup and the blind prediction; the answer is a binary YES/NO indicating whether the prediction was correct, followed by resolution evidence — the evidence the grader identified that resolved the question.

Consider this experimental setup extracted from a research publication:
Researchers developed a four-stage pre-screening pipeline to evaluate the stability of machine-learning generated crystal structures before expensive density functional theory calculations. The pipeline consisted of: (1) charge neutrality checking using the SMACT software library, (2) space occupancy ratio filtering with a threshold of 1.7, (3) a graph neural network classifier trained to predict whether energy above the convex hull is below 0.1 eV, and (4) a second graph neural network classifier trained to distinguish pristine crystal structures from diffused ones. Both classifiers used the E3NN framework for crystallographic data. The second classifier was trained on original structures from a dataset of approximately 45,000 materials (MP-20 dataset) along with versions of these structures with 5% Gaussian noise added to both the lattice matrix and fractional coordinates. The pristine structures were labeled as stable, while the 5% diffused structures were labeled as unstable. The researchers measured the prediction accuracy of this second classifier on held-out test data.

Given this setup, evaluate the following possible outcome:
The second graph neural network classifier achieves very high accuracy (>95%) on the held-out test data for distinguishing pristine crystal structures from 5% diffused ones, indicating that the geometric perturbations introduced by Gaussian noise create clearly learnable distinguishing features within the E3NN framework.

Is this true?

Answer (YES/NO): YES